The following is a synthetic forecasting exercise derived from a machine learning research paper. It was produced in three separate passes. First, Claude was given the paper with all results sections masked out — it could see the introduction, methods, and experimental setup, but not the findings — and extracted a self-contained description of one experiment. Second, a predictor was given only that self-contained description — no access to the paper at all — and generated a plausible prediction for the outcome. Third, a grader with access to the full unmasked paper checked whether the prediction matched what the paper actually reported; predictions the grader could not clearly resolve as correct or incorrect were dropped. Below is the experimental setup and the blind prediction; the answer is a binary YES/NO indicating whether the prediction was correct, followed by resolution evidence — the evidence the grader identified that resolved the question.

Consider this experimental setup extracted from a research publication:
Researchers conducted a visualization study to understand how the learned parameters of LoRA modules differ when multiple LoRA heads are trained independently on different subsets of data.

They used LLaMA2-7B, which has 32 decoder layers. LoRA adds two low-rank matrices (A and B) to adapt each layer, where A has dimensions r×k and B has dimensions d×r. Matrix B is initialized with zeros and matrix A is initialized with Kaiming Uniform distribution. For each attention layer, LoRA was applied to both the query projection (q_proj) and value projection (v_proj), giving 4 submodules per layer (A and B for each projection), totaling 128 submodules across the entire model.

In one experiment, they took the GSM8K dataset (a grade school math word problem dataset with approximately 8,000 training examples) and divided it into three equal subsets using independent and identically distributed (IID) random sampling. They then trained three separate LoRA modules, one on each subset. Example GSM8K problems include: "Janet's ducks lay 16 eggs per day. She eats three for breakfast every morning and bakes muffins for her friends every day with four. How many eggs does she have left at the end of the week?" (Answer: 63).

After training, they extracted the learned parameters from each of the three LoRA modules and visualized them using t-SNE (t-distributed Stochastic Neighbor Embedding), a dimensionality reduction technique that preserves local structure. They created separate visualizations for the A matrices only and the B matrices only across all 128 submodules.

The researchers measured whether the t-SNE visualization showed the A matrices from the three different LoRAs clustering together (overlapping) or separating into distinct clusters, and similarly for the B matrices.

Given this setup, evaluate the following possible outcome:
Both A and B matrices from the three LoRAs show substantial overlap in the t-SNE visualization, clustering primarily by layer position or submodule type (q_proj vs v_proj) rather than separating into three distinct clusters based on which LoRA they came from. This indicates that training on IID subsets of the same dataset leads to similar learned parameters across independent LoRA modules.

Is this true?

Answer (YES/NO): NO